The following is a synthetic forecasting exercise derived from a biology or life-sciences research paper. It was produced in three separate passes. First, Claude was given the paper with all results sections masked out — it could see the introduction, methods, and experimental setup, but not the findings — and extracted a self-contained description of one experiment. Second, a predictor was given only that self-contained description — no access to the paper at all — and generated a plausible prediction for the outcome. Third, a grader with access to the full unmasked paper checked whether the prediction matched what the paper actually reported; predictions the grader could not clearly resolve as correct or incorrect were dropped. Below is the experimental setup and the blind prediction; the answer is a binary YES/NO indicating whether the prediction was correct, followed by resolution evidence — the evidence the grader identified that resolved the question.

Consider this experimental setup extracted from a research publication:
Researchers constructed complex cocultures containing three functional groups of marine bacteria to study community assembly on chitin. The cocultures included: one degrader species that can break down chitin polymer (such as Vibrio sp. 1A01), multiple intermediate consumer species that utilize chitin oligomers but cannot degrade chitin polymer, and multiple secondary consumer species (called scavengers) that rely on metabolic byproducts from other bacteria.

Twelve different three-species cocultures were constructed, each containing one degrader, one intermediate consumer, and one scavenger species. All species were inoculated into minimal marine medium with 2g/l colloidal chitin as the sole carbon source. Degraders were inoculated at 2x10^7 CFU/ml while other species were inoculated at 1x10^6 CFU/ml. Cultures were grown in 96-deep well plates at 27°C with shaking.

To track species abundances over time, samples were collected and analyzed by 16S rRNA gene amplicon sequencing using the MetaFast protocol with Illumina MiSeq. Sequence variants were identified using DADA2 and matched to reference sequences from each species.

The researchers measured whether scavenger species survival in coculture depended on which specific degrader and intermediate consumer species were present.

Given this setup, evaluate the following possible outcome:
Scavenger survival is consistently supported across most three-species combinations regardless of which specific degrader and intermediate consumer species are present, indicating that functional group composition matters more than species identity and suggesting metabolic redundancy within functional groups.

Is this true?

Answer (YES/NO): NO